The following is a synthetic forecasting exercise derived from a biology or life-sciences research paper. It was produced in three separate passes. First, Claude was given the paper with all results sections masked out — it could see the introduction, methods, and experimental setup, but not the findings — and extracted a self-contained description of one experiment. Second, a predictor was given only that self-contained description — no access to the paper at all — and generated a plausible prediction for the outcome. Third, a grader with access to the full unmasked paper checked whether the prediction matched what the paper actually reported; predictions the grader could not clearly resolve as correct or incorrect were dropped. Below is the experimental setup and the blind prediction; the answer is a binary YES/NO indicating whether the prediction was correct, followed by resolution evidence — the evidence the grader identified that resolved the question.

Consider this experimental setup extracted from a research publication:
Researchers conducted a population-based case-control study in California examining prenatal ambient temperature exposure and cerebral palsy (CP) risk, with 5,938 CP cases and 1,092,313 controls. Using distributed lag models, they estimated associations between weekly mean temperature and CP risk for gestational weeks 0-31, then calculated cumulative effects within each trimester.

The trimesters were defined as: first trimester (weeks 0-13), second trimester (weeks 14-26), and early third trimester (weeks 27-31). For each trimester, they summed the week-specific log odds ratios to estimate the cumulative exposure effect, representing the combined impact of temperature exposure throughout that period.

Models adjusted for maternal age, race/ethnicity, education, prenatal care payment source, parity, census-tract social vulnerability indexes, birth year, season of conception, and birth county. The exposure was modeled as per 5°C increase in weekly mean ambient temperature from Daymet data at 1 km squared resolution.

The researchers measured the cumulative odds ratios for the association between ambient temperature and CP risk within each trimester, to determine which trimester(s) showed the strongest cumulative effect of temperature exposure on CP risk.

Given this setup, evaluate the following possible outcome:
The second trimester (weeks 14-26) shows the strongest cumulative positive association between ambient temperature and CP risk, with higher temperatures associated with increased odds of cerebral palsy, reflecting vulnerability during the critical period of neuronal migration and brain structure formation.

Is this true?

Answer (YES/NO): NO